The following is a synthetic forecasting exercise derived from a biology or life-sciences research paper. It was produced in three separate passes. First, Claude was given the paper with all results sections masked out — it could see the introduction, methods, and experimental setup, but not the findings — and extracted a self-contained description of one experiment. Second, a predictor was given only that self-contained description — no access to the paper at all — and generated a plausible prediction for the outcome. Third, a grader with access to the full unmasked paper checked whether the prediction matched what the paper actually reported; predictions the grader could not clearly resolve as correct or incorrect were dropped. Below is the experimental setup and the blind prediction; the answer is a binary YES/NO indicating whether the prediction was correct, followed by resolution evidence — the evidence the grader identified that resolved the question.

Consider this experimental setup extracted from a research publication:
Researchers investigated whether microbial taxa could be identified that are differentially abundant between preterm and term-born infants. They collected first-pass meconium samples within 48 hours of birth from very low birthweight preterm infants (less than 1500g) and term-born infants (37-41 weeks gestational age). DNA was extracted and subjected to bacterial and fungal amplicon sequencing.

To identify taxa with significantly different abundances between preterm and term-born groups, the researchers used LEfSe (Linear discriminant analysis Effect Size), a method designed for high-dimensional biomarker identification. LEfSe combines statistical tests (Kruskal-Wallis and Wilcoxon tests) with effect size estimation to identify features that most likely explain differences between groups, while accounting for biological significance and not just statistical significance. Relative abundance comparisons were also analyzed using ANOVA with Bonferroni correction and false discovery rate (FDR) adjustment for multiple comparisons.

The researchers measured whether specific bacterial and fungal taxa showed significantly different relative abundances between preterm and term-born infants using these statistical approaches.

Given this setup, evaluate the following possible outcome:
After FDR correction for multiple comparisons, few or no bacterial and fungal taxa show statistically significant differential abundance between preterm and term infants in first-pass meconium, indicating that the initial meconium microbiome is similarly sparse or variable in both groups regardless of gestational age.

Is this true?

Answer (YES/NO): NO